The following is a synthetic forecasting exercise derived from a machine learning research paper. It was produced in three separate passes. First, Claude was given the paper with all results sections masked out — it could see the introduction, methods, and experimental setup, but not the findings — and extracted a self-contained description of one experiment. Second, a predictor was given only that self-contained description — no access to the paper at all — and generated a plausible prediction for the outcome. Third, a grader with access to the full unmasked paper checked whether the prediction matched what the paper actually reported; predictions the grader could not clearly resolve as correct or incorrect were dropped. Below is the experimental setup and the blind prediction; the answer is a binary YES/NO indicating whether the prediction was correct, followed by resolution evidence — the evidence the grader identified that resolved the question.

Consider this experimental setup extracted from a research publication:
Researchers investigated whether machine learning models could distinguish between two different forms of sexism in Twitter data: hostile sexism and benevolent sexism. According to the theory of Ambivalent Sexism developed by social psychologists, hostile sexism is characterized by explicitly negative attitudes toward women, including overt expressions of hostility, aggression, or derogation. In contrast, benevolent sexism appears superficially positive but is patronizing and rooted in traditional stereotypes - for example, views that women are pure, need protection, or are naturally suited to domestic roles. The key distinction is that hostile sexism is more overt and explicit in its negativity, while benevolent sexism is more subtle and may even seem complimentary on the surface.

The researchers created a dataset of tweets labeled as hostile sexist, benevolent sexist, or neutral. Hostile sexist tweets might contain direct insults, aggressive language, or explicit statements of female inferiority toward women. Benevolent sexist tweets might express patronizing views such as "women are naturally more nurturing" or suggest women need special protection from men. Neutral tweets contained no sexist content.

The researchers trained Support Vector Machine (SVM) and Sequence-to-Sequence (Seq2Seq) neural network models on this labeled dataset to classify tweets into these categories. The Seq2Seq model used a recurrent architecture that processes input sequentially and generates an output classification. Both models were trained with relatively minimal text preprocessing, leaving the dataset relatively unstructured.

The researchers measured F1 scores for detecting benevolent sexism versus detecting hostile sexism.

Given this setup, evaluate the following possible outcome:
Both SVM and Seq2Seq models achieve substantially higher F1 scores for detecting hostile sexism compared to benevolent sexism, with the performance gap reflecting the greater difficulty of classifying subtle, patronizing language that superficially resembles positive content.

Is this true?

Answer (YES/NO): NO